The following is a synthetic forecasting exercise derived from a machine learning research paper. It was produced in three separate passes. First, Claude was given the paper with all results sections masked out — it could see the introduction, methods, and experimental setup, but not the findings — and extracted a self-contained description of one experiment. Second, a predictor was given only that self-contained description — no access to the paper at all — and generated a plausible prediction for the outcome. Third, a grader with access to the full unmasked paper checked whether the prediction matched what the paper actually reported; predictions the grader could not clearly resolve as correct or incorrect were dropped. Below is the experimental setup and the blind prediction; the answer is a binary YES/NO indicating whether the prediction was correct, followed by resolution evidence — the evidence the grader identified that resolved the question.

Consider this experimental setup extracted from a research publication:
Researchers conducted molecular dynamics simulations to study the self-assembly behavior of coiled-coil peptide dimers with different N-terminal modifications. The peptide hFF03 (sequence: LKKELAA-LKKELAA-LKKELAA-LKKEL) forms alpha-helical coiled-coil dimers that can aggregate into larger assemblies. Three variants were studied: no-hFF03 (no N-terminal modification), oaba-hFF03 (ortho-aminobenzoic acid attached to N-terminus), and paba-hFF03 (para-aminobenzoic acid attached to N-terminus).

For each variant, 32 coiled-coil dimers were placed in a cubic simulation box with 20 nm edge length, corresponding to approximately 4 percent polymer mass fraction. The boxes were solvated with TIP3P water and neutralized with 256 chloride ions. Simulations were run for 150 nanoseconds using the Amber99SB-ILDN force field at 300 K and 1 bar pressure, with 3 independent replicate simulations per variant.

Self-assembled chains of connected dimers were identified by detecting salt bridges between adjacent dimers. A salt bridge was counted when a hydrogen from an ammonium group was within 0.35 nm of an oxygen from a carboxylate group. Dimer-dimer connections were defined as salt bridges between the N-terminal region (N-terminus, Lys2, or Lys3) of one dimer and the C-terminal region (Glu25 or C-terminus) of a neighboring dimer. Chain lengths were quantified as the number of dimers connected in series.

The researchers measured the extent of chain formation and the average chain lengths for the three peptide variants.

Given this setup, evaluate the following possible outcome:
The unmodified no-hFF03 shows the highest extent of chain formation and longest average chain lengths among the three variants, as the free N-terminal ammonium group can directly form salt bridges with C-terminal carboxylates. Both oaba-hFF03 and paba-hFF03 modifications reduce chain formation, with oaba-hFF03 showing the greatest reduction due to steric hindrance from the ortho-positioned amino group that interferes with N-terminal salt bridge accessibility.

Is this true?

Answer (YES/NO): NO